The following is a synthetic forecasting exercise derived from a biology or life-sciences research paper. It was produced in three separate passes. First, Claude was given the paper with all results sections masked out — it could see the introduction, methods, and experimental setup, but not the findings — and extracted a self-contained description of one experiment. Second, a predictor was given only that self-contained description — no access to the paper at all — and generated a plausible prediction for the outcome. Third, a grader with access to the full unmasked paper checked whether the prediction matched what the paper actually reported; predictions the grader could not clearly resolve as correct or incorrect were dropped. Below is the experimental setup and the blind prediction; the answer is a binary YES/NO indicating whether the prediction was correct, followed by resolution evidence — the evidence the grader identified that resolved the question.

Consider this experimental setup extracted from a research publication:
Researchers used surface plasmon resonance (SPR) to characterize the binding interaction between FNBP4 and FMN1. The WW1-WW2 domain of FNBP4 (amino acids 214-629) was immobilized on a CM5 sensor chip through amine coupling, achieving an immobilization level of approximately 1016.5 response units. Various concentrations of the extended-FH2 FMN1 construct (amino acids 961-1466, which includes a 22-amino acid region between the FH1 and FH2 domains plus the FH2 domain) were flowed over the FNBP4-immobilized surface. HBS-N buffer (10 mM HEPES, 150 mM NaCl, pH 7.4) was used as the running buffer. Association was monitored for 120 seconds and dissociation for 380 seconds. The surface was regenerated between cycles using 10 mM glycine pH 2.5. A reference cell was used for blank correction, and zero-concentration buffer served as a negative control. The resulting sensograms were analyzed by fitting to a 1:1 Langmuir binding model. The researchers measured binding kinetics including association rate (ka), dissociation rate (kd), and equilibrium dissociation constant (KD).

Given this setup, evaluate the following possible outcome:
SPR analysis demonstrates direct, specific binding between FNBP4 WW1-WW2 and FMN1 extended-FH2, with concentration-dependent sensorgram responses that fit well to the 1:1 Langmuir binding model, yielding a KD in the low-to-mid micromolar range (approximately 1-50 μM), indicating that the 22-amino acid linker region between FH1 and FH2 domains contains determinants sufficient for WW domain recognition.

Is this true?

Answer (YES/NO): NO